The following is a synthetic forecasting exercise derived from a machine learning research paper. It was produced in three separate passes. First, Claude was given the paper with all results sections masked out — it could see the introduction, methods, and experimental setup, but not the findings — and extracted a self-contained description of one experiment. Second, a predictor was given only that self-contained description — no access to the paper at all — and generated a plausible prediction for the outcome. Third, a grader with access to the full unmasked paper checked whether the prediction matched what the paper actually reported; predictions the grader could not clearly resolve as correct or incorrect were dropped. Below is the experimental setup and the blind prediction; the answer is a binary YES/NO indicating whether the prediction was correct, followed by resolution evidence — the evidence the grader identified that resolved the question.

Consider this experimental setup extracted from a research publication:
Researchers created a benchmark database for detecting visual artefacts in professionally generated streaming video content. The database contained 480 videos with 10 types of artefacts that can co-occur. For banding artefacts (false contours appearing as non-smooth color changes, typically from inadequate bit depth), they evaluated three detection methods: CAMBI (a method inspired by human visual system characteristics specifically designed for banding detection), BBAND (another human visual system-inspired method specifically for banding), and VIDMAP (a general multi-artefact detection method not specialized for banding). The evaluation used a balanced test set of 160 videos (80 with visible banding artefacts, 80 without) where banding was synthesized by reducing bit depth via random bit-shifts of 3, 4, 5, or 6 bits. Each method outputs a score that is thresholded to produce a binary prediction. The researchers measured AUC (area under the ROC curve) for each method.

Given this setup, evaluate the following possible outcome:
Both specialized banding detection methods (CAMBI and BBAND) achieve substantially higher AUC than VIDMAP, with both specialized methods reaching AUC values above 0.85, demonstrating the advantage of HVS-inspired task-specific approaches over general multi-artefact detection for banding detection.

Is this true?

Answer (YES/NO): NO